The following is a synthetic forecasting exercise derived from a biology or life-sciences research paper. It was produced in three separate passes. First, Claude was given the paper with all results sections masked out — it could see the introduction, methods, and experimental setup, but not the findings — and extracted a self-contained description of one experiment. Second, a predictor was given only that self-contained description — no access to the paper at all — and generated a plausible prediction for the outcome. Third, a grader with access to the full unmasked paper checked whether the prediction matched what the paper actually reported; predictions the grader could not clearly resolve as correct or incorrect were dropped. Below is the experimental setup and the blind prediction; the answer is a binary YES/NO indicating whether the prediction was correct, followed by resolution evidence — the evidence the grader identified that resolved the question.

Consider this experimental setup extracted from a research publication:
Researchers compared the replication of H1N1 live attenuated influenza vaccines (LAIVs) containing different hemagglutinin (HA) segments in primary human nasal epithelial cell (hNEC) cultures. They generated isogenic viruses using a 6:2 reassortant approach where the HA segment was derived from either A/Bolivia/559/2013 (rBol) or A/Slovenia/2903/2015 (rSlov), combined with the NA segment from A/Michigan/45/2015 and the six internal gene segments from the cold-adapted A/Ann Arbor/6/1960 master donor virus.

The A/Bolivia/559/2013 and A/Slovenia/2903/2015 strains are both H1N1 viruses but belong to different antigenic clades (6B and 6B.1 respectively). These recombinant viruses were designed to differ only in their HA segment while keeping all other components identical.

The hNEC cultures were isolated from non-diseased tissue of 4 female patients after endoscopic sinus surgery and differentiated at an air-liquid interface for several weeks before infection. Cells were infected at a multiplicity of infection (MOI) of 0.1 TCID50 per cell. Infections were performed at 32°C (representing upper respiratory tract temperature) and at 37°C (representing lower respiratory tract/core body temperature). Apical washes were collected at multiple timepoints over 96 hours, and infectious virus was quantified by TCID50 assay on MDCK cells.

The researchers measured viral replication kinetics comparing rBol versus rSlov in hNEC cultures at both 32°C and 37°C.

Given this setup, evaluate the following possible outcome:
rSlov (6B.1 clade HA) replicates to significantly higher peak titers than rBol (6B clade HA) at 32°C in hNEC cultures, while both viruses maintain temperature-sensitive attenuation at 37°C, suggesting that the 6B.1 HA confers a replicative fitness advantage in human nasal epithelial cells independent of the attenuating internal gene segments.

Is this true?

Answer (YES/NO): NO